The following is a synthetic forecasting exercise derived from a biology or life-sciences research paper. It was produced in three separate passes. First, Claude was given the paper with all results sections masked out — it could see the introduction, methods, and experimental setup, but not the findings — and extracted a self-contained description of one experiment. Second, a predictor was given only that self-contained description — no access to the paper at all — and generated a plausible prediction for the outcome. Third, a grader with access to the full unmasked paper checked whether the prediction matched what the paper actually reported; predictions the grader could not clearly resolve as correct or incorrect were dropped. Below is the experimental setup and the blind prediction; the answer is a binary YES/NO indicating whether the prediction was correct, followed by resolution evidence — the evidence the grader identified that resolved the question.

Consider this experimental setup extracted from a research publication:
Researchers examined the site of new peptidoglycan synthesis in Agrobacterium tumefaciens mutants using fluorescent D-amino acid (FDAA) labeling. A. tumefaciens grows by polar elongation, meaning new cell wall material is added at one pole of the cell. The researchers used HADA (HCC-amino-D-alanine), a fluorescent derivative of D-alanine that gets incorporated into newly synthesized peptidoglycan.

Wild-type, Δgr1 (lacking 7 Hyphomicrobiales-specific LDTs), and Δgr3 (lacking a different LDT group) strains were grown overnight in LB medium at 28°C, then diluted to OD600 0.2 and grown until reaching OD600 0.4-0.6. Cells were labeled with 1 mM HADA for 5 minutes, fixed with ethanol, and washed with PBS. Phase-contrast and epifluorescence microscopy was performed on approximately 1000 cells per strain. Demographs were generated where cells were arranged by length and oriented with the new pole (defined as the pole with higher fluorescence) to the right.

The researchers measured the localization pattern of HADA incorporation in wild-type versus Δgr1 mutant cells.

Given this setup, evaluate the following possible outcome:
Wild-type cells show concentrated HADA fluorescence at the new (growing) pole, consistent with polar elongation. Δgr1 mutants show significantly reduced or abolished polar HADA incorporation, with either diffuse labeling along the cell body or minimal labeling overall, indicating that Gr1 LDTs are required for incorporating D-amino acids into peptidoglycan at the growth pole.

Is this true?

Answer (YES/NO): NO